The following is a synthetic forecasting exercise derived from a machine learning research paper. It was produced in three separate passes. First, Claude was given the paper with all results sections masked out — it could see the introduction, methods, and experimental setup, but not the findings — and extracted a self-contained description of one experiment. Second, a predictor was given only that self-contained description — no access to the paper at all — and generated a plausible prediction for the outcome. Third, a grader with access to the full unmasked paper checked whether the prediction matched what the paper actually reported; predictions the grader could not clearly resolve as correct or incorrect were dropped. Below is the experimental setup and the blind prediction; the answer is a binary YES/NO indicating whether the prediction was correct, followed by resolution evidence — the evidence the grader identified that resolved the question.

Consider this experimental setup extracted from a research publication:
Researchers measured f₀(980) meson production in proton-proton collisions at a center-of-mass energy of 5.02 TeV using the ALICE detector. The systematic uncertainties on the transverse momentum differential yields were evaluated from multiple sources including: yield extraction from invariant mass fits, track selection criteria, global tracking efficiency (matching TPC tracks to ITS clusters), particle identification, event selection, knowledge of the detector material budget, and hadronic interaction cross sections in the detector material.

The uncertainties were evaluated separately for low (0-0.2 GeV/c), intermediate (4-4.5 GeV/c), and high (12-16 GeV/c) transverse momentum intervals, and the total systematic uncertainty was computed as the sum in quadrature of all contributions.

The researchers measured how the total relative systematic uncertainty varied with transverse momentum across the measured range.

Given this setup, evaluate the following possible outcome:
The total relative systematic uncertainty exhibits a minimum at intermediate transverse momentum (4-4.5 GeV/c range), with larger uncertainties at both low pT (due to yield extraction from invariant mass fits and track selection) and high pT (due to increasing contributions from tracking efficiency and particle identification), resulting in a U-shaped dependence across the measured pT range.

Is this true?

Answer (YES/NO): NO